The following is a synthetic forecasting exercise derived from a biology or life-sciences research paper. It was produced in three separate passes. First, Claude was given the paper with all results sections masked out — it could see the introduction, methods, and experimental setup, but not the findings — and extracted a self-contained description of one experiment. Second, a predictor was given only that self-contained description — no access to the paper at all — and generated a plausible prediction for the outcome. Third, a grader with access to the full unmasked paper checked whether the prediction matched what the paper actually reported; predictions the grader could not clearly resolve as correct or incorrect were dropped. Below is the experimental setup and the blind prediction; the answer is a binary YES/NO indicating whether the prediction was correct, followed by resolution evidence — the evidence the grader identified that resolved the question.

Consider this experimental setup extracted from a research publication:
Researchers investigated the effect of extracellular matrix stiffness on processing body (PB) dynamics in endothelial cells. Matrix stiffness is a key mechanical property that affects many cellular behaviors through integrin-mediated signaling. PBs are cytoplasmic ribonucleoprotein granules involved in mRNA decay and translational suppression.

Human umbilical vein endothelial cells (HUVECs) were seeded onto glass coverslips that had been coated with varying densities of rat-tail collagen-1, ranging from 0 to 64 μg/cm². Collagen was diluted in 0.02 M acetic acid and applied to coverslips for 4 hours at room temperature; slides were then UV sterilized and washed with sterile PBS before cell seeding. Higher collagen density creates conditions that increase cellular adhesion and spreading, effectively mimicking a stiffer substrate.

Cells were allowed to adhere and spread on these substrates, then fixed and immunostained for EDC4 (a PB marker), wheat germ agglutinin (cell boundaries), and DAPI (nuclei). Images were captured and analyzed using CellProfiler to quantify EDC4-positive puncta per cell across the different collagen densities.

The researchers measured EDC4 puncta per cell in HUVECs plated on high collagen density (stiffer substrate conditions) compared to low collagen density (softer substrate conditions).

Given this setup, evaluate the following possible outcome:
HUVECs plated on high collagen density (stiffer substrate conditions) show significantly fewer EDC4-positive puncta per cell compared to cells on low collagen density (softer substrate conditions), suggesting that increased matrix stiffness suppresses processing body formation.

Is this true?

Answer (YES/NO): YES